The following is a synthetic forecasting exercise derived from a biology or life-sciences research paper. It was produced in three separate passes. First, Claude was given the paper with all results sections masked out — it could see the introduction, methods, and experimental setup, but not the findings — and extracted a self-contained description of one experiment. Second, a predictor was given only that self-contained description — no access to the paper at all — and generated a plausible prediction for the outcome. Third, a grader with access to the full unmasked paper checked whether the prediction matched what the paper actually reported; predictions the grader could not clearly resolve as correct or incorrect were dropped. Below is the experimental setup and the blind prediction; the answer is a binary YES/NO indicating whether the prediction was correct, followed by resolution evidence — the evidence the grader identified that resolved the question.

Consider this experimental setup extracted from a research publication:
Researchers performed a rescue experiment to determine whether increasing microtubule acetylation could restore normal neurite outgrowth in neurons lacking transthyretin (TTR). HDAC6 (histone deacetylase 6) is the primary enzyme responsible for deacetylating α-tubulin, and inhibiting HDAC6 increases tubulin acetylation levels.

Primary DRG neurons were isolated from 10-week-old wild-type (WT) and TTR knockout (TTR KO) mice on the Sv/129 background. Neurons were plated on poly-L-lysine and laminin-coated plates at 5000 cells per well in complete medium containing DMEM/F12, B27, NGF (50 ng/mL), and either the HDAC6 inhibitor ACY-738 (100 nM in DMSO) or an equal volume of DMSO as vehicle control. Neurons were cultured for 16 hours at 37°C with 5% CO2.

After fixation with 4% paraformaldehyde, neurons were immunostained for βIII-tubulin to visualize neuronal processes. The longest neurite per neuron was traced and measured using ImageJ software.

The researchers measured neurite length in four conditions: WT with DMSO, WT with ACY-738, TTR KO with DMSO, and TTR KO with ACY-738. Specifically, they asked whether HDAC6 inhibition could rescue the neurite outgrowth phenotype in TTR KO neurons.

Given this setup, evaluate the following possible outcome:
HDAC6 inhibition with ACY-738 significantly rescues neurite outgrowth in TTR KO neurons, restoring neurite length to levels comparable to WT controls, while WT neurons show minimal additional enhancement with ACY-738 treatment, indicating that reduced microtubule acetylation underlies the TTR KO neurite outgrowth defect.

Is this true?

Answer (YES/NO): YES